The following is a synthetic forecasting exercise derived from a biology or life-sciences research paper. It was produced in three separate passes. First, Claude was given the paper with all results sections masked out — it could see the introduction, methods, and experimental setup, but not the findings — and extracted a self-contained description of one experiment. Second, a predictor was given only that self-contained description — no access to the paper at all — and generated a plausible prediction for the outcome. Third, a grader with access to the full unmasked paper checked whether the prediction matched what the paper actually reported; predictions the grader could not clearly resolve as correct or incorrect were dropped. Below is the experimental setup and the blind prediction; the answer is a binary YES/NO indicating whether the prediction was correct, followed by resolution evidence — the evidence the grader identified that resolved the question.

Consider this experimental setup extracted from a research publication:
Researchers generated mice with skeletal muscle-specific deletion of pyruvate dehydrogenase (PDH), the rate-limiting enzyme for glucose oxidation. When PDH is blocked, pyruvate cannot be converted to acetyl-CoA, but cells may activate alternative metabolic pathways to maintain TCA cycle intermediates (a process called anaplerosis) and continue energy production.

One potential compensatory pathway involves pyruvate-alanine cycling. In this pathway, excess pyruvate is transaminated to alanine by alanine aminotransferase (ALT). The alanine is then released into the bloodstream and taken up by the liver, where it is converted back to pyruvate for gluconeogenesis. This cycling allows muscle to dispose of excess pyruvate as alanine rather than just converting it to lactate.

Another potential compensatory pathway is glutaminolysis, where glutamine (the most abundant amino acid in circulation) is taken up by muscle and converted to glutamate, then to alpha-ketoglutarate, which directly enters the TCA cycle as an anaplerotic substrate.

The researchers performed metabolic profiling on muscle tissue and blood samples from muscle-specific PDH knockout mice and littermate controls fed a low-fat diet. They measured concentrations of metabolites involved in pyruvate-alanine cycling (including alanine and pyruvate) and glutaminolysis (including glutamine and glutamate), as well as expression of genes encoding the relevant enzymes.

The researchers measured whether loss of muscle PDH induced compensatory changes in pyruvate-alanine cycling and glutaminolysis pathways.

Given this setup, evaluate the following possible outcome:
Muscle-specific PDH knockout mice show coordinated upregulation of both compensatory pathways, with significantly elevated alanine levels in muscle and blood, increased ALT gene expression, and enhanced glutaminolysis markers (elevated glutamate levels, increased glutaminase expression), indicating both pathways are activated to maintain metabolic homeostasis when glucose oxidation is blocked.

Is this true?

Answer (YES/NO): NO